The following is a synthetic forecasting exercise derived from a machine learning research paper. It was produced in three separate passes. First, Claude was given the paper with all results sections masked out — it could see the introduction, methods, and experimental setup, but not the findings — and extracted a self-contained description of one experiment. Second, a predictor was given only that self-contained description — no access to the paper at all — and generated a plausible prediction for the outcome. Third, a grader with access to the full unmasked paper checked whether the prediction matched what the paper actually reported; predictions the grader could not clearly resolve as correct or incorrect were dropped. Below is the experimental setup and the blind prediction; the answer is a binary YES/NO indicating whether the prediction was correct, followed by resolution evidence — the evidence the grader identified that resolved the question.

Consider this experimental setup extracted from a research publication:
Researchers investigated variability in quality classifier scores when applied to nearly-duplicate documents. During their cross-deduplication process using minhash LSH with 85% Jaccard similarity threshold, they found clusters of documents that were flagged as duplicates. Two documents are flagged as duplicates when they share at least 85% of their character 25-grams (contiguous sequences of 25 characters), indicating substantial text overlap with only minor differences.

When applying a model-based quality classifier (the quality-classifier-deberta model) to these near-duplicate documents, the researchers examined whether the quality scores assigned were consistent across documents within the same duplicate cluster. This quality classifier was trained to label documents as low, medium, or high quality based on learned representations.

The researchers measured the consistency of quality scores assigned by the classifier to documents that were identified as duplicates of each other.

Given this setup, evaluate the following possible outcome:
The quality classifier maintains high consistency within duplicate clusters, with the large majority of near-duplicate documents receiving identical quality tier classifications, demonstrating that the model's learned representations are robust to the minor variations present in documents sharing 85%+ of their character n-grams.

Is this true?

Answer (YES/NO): NO